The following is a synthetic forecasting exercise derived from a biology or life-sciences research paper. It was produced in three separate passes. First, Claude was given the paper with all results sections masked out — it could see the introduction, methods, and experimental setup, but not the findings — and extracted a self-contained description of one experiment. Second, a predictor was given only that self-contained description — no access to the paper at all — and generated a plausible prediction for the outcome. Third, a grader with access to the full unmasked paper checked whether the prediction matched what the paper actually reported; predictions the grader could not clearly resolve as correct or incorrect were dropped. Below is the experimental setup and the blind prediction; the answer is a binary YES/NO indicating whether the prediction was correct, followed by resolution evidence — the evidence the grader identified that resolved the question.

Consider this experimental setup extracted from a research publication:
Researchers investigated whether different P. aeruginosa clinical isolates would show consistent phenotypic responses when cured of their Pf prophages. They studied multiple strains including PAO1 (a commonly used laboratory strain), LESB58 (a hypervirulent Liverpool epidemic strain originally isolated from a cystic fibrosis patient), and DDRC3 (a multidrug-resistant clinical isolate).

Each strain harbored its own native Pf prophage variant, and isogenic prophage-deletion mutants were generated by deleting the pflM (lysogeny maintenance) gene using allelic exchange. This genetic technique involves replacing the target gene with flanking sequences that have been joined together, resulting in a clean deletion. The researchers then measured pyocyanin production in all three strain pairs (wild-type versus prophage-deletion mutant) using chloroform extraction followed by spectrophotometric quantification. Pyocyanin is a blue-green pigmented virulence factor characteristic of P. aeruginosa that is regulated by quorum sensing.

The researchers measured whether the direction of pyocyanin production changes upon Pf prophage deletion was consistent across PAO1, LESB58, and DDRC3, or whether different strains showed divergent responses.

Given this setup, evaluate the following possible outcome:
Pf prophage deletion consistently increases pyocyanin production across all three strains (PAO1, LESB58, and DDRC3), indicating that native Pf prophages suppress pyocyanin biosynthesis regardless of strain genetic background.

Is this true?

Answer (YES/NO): YES